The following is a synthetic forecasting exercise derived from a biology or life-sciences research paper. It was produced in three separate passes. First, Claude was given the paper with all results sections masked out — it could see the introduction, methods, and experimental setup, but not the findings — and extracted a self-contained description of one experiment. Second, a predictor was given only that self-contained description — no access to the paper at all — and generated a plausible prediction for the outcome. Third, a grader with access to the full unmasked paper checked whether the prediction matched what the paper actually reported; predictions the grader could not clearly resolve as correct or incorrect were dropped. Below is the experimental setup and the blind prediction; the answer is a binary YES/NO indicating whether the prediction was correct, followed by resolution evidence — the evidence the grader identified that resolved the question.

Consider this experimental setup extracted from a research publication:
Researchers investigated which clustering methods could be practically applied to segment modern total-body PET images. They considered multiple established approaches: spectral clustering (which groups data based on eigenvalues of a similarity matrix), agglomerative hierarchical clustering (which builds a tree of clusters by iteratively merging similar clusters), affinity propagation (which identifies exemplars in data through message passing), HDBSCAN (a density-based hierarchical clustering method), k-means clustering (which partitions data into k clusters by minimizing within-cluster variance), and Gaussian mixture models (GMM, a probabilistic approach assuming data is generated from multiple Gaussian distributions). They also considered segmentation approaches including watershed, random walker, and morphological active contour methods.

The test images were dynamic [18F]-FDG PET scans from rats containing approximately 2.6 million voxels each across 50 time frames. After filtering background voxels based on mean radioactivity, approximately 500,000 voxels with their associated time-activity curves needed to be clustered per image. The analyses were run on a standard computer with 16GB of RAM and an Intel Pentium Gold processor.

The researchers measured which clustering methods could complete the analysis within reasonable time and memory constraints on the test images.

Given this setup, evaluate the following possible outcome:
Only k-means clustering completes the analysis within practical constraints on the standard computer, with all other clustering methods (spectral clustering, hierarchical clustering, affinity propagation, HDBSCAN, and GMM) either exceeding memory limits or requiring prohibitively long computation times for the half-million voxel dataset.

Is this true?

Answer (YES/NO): NO